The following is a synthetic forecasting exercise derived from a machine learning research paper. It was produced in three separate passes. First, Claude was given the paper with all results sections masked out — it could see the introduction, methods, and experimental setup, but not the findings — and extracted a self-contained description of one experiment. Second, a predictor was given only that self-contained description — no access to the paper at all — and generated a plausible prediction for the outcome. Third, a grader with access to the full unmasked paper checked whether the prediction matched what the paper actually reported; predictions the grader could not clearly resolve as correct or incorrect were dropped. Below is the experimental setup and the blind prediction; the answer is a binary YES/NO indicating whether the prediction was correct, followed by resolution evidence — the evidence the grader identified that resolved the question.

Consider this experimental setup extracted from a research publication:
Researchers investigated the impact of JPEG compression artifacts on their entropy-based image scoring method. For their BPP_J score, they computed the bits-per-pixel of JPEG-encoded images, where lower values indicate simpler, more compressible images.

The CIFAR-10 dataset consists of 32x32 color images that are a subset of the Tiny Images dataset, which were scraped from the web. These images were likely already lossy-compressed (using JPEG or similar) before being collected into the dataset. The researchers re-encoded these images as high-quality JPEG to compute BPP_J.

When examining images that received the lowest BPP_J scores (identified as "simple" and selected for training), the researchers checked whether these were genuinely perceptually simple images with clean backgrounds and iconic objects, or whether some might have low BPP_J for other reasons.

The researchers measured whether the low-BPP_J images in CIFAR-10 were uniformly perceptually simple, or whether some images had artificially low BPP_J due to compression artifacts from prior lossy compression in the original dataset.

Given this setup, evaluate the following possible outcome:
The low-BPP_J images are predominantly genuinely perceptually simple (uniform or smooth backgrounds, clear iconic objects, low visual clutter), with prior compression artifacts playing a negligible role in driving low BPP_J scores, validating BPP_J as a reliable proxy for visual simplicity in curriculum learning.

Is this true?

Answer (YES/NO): NO